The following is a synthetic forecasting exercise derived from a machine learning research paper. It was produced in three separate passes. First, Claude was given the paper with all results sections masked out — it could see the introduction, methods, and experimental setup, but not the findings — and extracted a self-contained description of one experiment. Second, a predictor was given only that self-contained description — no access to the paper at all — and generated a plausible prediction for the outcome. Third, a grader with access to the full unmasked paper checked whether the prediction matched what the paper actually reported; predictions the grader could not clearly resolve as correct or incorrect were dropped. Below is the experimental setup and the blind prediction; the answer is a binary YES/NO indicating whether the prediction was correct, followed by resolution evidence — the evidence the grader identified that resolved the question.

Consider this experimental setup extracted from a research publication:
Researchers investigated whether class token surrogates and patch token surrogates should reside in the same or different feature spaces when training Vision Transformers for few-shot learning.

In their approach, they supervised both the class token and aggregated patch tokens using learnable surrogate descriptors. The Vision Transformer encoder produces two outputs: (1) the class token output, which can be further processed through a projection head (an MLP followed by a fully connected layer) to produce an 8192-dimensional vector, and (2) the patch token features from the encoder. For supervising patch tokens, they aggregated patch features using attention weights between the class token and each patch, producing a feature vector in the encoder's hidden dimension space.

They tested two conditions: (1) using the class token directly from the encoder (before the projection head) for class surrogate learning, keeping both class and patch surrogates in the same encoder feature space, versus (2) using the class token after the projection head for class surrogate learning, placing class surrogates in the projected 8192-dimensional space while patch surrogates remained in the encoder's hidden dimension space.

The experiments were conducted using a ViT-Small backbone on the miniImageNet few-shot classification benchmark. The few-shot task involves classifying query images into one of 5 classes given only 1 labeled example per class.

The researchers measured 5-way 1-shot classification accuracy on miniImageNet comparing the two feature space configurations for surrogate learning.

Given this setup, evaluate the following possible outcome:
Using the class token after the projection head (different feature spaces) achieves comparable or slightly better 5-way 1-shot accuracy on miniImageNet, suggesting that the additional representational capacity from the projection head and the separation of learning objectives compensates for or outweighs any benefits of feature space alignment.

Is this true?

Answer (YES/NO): NO